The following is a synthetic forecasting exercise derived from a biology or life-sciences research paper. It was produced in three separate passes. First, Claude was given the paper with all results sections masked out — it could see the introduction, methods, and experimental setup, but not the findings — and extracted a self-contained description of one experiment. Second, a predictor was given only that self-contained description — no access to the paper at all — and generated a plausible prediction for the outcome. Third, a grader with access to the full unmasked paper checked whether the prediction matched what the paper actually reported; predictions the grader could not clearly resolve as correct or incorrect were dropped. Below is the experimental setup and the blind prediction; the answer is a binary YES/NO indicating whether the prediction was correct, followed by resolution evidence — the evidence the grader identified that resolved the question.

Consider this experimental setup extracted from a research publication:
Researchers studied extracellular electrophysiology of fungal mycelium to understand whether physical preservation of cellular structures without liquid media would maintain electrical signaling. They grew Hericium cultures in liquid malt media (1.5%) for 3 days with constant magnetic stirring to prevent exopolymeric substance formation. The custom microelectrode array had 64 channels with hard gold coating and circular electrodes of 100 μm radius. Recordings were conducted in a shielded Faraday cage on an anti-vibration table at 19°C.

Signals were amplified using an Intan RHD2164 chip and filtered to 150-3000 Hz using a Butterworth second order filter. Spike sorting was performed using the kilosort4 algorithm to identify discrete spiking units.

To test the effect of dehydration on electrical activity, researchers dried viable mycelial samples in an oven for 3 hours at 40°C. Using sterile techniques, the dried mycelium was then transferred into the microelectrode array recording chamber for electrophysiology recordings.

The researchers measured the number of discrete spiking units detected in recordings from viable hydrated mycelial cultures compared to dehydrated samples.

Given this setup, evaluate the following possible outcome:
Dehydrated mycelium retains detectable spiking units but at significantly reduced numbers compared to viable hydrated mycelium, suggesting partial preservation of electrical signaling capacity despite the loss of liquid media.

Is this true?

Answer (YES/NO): NO